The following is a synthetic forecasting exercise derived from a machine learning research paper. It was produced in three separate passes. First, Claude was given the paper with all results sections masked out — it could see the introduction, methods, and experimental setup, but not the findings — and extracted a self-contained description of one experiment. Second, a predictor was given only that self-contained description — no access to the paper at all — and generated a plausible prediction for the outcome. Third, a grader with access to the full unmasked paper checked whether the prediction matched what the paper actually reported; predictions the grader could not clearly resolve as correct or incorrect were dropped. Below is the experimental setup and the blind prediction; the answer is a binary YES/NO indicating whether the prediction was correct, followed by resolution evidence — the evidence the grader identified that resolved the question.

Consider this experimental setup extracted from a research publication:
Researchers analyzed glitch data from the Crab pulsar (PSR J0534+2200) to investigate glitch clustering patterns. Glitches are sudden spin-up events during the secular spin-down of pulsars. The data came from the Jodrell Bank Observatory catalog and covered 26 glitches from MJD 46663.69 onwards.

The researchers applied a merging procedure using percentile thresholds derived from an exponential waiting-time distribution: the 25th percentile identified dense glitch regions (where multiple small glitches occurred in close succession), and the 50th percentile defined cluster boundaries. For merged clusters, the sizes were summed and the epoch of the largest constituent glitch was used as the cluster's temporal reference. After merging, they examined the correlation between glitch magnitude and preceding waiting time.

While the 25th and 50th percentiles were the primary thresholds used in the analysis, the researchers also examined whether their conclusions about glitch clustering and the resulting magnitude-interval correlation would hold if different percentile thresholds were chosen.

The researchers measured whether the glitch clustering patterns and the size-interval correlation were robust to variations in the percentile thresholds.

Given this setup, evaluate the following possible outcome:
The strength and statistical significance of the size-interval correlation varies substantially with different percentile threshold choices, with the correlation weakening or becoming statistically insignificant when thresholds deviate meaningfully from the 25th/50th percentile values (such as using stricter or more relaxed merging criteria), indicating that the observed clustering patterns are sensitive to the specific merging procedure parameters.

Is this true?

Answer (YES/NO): NO